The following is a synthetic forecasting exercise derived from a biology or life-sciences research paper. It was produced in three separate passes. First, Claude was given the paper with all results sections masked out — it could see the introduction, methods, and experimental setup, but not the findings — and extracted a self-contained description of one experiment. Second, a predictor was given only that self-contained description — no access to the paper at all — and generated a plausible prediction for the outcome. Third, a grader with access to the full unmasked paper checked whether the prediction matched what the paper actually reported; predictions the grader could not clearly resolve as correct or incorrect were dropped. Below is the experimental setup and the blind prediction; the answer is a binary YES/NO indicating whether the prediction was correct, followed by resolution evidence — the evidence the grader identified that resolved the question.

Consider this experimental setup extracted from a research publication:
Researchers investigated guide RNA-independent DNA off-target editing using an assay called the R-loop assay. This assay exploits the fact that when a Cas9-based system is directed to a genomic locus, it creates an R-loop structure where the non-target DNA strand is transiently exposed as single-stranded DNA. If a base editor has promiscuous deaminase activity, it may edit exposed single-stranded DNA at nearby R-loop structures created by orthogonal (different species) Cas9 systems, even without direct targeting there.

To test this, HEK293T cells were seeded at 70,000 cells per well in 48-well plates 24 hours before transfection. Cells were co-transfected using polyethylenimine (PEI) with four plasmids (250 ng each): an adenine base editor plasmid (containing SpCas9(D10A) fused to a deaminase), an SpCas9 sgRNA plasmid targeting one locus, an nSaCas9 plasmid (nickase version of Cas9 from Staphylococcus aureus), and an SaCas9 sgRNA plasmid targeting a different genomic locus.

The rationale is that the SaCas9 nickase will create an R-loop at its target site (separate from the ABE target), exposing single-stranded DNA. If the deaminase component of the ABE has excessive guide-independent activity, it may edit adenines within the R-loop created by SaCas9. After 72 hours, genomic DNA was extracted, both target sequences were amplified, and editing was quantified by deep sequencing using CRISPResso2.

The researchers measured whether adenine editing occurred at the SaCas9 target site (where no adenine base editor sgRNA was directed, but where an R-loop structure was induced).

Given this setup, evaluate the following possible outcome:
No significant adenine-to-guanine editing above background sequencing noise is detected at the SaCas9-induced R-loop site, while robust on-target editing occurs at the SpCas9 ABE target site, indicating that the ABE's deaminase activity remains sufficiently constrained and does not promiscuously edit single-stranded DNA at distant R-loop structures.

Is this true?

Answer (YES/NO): NO